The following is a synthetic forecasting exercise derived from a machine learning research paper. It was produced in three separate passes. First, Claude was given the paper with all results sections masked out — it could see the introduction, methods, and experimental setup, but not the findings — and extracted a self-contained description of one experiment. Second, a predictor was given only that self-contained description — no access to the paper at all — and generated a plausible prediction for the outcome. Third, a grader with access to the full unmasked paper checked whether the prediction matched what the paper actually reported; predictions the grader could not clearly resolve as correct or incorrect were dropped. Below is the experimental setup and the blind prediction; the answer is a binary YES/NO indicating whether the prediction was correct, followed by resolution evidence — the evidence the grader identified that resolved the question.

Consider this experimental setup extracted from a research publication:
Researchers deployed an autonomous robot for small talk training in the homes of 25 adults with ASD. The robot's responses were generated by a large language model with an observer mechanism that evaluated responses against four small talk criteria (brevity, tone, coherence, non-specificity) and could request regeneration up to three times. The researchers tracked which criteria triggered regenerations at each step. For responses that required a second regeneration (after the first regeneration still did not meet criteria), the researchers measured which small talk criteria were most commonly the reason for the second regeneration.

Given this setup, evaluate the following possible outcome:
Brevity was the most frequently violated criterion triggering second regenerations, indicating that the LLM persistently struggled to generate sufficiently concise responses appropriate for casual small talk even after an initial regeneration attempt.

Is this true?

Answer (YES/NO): NO